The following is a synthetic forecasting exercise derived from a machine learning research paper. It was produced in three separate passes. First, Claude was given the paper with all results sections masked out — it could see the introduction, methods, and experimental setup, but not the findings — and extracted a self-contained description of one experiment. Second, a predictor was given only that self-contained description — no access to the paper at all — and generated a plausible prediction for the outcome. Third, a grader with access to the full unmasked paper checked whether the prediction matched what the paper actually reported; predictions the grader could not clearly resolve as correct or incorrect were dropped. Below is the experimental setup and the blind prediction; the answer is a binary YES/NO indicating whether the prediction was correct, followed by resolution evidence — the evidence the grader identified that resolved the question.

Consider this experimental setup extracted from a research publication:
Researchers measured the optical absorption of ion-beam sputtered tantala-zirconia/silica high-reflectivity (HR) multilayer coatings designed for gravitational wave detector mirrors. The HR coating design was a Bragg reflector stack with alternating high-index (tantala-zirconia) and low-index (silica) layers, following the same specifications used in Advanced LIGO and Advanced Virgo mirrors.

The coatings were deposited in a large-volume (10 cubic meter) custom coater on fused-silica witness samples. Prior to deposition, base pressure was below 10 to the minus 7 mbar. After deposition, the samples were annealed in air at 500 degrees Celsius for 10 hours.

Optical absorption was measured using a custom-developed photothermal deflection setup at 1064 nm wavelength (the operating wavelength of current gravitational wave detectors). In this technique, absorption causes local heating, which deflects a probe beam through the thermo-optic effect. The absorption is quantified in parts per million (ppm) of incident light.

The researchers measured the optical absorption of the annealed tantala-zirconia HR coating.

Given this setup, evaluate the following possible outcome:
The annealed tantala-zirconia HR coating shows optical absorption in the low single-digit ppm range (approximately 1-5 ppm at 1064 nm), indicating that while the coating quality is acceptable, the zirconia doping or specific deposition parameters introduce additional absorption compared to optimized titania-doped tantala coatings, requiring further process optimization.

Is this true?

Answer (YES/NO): NO